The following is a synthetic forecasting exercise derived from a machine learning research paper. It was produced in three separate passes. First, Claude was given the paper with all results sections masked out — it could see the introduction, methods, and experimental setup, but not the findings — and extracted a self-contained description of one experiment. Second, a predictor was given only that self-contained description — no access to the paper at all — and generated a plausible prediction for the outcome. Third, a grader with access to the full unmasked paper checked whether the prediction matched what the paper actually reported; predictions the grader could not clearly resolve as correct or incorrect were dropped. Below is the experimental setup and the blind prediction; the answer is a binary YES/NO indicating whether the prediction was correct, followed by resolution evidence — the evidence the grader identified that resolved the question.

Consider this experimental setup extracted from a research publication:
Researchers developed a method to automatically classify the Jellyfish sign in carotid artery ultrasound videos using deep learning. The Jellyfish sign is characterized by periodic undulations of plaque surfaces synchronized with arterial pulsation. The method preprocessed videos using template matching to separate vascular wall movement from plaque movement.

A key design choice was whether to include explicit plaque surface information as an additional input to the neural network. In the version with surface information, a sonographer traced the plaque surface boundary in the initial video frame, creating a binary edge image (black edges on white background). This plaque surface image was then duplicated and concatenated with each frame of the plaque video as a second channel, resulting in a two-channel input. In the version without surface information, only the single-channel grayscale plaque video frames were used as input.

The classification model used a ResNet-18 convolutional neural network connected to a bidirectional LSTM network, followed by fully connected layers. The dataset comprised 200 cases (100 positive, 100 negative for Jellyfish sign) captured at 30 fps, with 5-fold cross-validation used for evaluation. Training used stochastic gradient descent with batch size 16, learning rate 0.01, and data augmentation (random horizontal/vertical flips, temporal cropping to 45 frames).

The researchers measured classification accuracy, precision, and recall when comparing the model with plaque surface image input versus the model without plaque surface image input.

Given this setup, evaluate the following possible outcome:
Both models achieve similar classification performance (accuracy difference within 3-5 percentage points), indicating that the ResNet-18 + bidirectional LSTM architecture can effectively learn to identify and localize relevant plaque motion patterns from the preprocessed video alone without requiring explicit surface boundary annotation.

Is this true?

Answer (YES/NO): NO